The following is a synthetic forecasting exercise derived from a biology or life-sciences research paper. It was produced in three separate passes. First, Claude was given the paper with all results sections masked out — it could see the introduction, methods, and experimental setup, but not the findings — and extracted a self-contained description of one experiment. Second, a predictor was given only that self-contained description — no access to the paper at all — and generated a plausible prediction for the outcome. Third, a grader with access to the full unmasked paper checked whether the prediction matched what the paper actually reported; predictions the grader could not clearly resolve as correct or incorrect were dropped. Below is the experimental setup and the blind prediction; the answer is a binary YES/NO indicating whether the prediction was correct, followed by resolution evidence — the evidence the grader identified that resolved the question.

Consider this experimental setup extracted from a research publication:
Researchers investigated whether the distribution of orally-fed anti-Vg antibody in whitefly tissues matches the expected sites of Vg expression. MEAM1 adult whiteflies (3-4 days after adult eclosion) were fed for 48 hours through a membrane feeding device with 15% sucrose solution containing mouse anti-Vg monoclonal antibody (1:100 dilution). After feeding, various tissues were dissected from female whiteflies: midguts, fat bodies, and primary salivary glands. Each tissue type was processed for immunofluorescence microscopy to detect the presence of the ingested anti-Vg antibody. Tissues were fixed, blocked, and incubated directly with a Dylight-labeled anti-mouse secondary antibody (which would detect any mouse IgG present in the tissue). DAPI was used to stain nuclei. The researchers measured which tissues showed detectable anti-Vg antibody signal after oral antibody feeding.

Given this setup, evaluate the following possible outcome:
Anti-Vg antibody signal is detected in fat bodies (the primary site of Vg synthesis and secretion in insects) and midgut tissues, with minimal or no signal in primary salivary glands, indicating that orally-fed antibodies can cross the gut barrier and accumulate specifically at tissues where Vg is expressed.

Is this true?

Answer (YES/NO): NO